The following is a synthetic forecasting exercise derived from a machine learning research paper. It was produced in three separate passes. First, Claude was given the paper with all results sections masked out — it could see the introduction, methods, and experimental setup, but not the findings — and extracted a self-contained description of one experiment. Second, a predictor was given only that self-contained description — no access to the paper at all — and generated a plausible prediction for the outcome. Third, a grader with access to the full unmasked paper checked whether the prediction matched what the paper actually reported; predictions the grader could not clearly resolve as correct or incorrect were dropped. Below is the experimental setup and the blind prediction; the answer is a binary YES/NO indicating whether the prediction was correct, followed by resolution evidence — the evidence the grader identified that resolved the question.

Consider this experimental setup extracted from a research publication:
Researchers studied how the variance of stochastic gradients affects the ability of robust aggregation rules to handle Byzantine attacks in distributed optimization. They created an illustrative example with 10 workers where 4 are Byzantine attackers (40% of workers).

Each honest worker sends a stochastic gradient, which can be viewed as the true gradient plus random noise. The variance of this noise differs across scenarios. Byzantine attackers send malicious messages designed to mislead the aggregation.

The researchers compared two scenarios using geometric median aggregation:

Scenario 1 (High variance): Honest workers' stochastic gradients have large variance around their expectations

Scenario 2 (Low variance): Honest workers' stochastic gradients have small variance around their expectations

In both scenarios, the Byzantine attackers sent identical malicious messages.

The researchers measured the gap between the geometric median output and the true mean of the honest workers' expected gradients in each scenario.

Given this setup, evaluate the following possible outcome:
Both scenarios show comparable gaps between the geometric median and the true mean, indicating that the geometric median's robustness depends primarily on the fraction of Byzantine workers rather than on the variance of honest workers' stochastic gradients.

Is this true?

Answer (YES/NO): NO